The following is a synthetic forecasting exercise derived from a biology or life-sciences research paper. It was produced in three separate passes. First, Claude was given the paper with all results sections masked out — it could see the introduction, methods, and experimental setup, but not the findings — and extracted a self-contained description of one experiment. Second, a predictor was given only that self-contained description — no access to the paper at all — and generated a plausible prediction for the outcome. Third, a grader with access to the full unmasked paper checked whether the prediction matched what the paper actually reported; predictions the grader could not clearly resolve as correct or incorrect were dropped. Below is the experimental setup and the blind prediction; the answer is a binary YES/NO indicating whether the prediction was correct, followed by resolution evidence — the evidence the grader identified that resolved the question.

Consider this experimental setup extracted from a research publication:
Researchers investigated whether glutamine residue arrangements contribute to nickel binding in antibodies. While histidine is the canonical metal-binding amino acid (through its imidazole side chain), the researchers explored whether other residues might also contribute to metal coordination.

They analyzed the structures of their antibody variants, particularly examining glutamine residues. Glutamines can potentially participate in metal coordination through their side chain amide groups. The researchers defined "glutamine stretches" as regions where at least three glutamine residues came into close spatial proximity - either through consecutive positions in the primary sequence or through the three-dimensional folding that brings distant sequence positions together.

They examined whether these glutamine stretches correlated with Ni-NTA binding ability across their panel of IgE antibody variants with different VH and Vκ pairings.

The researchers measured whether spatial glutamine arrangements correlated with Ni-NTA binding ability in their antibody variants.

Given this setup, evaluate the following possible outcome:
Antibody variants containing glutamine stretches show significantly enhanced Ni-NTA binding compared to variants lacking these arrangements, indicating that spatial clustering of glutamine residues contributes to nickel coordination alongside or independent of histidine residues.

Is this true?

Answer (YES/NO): YES